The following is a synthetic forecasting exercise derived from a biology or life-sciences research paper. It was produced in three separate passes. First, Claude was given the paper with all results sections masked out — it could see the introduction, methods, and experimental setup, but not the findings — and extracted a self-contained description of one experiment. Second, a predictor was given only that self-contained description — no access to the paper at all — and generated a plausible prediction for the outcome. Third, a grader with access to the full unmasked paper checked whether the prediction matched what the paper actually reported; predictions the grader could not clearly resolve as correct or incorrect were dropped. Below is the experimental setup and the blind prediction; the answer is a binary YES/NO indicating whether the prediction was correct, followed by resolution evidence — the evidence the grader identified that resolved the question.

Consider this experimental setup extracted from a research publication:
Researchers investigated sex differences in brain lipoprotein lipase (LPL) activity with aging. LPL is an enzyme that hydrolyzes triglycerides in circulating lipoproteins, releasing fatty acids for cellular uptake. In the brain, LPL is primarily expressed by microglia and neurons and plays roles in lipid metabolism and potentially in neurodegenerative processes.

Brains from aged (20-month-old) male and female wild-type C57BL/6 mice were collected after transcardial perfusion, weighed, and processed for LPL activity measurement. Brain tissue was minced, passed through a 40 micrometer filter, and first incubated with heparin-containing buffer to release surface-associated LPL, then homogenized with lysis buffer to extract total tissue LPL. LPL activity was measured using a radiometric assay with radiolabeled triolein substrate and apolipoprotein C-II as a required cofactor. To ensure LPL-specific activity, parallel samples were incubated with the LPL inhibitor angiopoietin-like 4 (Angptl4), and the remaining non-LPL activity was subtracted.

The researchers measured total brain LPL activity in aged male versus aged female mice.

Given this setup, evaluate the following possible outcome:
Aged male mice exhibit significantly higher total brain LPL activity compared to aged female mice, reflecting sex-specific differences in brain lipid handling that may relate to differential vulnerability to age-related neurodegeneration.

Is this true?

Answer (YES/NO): NO